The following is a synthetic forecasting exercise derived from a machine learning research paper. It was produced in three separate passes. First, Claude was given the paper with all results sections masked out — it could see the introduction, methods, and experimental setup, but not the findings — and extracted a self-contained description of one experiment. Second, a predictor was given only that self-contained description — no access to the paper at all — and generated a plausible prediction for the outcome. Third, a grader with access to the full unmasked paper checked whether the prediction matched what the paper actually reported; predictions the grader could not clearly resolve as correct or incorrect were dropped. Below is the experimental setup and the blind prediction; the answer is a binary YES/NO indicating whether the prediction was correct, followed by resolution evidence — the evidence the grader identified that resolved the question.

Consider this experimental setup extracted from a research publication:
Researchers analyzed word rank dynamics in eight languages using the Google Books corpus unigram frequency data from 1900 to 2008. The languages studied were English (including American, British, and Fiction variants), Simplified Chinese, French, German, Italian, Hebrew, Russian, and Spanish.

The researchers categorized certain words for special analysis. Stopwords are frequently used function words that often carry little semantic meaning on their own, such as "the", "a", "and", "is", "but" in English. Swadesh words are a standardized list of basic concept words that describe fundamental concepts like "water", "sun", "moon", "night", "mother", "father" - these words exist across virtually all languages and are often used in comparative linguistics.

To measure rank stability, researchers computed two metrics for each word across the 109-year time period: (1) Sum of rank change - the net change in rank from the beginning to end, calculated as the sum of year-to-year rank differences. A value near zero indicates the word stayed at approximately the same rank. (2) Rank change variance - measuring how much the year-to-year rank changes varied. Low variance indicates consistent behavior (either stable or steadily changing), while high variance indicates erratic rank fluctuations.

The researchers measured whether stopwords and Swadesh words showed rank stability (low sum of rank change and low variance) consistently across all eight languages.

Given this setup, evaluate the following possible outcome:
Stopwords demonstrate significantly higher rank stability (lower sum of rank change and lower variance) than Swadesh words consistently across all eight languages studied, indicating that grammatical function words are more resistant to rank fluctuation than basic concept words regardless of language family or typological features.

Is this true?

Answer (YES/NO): NO